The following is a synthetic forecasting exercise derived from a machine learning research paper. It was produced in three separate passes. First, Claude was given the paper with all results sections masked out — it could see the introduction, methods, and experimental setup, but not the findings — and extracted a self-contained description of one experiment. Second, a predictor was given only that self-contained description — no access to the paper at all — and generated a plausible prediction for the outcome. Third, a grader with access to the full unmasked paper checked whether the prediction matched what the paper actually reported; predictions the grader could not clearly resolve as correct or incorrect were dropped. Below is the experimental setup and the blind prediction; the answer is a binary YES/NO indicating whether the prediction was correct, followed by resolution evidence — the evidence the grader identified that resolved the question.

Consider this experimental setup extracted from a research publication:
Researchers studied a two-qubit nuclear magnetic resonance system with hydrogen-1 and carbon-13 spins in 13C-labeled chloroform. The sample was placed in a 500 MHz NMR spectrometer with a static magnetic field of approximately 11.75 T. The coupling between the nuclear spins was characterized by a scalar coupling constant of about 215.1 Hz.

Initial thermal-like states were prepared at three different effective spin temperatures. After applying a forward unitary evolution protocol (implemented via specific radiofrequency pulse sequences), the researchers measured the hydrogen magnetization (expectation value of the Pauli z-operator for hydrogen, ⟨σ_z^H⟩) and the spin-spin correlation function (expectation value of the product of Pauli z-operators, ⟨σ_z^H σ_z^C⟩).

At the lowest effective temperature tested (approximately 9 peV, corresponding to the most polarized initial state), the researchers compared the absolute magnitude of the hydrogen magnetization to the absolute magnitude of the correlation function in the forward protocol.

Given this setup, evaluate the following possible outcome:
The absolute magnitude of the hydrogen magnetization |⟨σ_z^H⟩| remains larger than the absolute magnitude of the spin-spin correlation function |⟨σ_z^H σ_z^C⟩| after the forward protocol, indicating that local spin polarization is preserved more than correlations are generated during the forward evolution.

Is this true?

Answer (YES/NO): NO